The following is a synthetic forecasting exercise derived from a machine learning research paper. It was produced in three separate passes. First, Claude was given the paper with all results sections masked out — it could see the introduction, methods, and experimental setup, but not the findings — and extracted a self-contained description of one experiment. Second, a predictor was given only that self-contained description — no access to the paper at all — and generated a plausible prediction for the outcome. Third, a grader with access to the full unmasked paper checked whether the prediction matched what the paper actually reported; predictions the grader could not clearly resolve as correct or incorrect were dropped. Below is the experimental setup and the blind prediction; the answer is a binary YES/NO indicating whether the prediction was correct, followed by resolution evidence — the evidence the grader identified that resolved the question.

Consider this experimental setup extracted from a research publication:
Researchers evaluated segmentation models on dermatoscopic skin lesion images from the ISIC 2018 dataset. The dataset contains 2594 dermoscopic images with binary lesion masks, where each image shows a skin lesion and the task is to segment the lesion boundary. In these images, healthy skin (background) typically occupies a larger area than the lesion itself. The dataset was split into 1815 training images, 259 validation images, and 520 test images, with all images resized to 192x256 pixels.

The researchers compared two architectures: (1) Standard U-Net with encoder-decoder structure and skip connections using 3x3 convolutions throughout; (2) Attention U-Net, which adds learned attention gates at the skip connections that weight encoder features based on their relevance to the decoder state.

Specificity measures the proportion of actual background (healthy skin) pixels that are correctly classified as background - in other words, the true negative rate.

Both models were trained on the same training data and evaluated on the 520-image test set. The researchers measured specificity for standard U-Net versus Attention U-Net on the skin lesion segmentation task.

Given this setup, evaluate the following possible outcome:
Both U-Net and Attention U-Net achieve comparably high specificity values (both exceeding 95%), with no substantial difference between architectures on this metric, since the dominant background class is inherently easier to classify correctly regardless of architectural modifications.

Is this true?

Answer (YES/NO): YES